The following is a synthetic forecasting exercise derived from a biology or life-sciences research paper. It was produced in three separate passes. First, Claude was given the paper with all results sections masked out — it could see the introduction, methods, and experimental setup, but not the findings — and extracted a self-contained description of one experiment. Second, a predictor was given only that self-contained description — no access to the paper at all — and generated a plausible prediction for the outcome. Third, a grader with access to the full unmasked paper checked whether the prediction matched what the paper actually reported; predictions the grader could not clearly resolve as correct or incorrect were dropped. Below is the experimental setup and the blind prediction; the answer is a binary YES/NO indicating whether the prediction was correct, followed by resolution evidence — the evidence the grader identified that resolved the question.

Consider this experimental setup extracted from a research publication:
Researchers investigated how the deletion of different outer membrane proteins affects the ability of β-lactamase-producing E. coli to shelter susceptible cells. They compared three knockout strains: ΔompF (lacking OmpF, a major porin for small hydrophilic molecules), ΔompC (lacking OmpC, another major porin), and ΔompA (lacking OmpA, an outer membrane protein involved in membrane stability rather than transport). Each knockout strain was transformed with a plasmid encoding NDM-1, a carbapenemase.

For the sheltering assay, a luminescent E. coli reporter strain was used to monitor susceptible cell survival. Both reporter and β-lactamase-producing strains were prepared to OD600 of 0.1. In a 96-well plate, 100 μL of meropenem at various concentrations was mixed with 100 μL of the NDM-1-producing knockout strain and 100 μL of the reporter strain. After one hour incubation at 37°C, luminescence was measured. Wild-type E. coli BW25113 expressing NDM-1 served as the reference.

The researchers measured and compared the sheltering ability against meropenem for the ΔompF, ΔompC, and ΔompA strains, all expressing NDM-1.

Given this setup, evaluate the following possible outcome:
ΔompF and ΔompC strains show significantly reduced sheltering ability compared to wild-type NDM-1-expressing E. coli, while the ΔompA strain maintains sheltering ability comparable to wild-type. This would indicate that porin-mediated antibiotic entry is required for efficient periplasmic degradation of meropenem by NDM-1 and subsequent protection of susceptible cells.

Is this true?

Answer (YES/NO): NO